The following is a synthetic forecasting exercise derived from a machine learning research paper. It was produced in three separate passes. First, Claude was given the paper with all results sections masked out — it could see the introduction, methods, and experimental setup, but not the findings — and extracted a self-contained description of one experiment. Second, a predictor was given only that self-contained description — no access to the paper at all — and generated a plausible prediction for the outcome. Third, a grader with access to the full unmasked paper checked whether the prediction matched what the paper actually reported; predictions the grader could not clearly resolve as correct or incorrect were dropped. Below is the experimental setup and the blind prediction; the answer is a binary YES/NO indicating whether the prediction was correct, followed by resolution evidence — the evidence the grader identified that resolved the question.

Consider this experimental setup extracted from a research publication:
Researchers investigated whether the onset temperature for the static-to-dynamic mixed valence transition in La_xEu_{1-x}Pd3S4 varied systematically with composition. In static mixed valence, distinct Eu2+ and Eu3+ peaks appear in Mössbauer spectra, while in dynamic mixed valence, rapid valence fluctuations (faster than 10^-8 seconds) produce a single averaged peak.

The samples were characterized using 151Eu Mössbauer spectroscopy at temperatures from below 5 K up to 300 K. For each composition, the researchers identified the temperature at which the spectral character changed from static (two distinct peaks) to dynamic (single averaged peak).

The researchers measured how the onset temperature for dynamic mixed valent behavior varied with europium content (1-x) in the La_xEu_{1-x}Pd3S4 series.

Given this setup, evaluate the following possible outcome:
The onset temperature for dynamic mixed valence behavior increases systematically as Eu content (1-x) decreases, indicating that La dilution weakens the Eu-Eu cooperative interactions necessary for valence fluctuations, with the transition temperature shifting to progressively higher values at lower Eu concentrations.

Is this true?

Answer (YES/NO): NO